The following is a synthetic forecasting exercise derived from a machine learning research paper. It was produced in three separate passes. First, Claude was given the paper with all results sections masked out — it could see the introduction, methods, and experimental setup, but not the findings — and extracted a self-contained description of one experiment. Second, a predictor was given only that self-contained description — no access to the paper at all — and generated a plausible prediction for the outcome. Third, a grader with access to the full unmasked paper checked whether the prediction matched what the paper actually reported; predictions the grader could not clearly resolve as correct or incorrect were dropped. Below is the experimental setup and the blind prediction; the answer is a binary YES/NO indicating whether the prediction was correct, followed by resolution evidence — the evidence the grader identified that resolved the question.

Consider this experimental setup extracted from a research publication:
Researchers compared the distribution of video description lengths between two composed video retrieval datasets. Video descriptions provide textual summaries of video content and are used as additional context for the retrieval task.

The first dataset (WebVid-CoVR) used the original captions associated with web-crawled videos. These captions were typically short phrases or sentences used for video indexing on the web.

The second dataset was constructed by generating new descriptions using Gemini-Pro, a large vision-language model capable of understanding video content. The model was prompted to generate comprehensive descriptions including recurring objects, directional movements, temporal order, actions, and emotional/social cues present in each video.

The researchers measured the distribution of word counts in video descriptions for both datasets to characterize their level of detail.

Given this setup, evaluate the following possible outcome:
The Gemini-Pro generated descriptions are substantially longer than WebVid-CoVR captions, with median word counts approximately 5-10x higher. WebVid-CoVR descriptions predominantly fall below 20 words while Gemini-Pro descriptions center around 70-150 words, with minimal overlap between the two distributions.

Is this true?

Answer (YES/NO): NO